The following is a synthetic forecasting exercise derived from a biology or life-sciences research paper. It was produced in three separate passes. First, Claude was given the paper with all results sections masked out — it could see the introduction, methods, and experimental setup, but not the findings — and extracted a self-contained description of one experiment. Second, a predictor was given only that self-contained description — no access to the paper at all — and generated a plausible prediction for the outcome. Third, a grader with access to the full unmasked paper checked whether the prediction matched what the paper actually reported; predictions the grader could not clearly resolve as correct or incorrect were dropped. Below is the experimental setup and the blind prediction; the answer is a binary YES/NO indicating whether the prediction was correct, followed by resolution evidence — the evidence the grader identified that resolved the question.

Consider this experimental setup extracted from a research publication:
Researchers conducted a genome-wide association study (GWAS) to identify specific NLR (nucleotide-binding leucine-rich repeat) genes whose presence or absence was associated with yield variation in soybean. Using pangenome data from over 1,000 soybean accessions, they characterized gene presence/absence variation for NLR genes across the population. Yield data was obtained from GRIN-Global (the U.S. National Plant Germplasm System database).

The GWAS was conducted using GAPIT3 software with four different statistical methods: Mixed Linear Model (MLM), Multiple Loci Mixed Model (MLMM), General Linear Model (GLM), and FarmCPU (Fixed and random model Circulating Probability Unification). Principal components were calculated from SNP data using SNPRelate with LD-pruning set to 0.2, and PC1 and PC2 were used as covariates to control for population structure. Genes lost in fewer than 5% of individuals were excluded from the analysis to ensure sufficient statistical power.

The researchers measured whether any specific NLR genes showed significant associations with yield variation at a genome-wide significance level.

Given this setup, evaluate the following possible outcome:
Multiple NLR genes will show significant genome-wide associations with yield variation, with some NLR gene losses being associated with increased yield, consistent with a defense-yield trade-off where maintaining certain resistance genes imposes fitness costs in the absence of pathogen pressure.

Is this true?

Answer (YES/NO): YES